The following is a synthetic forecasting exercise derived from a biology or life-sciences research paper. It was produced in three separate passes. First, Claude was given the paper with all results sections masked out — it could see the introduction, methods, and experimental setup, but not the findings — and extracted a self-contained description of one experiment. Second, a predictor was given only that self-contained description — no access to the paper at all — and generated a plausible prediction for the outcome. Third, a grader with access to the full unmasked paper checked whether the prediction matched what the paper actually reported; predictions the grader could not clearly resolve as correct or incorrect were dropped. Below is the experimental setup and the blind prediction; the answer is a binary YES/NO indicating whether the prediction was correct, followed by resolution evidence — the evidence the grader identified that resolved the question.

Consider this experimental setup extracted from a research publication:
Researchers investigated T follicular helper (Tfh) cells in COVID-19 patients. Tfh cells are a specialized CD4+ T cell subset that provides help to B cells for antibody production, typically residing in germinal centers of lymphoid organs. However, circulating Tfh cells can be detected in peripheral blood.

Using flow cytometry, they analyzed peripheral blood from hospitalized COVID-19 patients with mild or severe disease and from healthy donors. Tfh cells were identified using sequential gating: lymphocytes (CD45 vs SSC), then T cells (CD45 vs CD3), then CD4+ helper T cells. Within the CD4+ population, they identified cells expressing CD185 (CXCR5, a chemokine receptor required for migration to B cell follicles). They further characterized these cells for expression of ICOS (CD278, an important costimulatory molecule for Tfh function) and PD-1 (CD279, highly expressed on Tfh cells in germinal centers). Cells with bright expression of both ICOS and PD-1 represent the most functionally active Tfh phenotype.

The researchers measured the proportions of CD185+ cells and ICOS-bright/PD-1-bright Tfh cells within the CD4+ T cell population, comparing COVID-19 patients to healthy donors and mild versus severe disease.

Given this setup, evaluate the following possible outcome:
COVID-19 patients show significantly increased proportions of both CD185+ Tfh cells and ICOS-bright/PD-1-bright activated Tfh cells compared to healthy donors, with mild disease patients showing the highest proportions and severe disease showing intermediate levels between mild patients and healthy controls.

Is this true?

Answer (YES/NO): NO